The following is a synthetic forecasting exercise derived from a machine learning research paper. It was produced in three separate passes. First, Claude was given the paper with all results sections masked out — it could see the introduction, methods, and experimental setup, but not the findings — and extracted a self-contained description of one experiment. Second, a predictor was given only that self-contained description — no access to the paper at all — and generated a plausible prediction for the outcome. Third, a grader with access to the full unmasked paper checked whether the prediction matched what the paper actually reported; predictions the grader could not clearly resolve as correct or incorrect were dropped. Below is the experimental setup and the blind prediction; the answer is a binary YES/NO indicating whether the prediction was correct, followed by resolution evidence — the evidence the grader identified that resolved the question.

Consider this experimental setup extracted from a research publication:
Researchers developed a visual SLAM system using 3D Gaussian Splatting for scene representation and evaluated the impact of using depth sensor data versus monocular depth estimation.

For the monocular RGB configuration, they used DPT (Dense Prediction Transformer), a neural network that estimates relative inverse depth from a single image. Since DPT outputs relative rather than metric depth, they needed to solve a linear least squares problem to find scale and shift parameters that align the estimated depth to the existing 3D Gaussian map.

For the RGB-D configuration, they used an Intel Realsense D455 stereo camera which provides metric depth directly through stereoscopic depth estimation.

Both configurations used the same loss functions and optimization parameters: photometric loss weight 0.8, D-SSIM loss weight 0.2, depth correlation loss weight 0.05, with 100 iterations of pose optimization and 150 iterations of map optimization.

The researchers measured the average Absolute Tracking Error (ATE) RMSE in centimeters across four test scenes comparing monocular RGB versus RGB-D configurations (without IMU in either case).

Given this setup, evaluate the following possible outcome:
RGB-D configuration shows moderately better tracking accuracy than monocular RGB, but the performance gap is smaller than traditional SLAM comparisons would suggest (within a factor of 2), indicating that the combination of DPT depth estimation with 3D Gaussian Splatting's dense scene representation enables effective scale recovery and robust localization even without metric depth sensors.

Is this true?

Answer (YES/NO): NO